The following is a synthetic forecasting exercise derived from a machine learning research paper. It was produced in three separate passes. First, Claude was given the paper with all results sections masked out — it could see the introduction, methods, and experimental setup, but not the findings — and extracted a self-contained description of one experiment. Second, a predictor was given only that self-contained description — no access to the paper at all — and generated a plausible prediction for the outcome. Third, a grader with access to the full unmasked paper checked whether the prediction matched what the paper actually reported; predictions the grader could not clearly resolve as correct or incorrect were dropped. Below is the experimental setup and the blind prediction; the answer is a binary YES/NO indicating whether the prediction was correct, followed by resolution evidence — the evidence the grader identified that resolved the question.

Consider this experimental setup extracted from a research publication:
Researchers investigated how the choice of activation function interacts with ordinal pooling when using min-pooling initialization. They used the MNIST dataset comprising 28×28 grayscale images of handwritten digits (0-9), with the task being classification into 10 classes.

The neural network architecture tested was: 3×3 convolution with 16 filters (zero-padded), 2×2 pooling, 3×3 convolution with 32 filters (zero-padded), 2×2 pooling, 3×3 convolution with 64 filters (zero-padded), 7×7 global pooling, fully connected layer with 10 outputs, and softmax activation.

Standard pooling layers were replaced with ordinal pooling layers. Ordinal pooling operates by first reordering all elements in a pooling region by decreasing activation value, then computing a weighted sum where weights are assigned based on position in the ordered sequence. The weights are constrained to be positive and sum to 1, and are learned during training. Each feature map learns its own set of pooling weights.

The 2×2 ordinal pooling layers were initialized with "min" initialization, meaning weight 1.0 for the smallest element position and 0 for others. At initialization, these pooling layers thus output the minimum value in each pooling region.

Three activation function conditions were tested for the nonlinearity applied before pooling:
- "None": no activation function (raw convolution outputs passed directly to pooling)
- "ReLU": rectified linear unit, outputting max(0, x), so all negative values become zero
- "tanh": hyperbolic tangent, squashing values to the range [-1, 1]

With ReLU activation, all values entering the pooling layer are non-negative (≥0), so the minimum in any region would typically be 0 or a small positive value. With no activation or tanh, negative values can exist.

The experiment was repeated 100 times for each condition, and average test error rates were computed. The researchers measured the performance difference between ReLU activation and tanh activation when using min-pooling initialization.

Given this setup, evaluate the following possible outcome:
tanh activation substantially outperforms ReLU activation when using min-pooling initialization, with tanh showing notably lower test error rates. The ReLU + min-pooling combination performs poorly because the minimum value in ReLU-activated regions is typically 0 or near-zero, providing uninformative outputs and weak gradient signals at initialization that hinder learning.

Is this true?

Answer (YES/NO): NO